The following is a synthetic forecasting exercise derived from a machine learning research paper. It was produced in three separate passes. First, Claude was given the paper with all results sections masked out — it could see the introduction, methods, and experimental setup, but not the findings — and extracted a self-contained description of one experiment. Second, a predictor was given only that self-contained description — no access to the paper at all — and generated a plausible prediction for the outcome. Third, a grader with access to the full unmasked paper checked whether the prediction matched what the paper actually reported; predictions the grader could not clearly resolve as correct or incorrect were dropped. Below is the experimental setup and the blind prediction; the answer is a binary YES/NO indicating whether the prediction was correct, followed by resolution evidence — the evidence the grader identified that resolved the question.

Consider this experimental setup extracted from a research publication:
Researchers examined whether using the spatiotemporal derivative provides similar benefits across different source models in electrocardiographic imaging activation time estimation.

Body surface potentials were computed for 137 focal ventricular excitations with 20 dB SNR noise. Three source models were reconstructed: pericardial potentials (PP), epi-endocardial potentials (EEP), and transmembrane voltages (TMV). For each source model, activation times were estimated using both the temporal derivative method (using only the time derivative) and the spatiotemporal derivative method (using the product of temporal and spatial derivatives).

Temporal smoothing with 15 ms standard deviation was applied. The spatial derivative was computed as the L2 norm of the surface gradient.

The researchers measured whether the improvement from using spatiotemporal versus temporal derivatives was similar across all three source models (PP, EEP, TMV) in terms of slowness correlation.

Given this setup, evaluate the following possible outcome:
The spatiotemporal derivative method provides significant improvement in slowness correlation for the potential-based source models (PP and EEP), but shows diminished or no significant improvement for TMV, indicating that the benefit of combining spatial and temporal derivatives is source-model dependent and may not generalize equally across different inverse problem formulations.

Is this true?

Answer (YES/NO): NO